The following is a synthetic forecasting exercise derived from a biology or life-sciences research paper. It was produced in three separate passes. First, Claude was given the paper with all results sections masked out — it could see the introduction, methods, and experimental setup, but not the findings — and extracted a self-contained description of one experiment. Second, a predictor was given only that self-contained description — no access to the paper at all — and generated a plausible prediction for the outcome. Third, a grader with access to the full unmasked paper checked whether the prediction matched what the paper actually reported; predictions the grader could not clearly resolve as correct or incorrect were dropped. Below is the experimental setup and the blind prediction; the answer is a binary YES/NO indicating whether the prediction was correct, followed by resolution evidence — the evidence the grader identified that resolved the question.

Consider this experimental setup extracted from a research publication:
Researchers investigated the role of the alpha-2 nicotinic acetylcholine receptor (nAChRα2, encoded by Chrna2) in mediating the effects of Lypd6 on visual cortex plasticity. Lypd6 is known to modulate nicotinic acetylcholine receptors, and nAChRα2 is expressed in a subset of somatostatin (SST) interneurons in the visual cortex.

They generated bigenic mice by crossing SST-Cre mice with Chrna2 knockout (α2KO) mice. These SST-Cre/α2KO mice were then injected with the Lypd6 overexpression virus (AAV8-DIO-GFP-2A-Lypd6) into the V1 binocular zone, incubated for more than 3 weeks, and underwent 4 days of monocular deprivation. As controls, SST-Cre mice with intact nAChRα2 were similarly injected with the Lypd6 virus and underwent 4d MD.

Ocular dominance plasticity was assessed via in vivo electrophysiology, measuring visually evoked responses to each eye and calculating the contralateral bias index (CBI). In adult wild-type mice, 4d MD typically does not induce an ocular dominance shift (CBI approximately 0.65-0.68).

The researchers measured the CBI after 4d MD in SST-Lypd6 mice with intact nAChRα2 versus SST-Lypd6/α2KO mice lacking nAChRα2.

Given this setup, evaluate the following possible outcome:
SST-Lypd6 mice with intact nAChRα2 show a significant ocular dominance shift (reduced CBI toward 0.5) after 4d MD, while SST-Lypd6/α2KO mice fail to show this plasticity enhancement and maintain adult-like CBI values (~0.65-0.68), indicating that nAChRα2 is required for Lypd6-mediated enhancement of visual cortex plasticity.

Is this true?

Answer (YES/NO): YES